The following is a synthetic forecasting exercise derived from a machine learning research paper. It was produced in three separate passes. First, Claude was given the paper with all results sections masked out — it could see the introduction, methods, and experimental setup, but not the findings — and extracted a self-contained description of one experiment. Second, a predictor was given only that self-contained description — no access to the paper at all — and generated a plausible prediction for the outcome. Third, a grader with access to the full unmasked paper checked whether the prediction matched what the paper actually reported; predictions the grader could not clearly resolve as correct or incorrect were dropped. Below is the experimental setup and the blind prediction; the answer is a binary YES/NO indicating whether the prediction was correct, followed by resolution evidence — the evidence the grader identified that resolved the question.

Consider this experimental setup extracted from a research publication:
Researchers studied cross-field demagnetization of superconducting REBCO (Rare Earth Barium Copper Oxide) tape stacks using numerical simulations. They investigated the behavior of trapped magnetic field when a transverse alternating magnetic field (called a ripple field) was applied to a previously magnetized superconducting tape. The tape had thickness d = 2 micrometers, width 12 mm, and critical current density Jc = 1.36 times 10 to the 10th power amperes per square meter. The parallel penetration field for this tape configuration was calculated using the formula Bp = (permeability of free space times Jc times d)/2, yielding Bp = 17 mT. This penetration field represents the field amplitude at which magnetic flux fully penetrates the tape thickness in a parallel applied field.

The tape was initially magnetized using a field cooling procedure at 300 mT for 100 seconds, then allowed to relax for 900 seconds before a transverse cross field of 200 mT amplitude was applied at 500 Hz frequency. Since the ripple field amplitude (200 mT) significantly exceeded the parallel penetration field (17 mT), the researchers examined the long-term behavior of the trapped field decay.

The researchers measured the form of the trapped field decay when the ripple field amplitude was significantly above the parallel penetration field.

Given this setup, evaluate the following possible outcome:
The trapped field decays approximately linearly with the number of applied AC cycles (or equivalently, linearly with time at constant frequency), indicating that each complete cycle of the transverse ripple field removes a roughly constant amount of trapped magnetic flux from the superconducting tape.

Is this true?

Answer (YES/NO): NO